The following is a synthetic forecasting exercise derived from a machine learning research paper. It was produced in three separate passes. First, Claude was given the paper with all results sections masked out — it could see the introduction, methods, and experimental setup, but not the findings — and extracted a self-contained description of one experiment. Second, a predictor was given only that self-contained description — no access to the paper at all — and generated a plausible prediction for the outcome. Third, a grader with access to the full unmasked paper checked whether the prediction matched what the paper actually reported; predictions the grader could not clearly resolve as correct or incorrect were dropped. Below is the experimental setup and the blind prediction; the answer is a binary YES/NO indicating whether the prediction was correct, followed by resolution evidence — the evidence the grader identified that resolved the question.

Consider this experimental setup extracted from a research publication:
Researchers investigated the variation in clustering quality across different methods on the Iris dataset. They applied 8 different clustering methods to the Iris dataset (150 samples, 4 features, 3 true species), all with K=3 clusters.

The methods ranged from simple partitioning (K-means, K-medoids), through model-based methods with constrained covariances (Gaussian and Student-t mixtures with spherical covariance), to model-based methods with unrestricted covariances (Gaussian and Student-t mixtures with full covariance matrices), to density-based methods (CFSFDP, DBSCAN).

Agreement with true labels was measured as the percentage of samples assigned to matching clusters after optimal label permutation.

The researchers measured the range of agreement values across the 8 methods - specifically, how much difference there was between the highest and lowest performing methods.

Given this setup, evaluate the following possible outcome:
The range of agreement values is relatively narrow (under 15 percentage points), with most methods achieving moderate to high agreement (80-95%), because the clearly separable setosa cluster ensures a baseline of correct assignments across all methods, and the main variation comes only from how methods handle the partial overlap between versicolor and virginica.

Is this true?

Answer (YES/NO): NO